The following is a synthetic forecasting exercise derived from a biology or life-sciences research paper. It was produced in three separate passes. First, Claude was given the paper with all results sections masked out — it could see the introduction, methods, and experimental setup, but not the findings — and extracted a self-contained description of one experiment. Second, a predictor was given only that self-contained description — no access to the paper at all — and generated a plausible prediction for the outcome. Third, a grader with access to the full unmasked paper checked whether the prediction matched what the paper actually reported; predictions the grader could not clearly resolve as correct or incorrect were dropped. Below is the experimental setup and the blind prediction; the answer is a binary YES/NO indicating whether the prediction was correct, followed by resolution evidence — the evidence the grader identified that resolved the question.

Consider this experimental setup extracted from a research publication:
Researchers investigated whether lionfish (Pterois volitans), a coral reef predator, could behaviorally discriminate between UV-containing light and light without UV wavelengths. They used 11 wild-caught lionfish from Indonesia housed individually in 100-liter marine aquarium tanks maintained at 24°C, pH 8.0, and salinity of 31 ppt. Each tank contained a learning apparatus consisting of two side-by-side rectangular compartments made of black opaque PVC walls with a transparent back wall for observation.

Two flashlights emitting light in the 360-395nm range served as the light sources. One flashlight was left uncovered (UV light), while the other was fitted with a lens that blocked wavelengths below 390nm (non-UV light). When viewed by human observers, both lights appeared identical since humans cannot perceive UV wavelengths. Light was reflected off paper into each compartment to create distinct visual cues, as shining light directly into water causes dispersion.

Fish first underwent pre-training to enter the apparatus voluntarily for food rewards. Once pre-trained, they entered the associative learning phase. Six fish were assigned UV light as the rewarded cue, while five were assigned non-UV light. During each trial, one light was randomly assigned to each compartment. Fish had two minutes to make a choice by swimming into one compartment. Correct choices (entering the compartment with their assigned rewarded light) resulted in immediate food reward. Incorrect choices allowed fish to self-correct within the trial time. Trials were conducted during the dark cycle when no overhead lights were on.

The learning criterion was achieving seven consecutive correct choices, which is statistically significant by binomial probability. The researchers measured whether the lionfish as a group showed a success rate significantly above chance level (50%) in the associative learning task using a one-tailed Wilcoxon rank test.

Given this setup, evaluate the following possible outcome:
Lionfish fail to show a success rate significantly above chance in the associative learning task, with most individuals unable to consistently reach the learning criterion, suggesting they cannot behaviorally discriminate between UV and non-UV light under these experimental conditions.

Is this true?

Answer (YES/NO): NO